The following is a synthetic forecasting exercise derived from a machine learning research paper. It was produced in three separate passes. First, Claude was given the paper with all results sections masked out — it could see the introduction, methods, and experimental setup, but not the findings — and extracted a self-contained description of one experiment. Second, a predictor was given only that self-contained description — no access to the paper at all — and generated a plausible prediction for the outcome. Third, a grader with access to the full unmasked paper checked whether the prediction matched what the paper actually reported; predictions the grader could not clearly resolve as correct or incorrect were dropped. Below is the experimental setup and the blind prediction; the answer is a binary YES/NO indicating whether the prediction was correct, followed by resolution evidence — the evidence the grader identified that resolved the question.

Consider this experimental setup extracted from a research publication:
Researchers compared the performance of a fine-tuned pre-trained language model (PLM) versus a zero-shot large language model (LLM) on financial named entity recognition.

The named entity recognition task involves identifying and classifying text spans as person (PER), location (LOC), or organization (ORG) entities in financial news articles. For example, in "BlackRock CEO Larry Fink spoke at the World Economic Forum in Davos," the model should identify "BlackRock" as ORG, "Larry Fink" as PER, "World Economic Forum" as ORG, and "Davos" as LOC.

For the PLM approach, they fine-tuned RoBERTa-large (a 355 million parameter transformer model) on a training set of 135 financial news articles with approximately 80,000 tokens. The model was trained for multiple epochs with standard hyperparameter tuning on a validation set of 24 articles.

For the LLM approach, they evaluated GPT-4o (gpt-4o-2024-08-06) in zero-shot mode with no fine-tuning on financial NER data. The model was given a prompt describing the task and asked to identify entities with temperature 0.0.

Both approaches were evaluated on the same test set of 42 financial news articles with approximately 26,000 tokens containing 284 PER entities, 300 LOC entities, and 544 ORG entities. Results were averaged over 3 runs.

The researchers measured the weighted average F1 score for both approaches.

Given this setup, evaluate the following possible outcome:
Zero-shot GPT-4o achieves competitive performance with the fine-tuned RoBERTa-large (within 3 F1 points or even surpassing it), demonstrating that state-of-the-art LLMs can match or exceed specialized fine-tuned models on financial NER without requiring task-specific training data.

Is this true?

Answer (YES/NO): NO